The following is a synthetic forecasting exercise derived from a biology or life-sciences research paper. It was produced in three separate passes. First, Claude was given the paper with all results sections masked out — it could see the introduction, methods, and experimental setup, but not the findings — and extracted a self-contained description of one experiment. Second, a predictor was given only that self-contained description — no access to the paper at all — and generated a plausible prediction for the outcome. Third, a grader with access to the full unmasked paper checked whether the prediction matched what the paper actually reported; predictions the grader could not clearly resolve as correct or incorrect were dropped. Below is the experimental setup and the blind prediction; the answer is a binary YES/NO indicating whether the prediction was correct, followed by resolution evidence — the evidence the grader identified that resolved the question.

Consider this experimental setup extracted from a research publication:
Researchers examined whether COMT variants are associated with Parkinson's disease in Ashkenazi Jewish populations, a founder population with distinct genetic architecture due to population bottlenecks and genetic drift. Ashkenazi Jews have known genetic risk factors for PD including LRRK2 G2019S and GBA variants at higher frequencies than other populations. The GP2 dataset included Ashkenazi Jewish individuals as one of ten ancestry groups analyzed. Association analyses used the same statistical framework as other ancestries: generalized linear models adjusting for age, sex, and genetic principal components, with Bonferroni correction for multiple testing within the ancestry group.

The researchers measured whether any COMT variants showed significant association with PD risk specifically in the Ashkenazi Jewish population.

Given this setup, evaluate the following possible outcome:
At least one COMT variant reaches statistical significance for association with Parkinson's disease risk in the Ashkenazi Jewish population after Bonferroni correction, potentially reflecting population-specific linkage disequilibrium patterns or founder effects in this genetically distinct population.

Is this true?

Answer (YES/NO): NO